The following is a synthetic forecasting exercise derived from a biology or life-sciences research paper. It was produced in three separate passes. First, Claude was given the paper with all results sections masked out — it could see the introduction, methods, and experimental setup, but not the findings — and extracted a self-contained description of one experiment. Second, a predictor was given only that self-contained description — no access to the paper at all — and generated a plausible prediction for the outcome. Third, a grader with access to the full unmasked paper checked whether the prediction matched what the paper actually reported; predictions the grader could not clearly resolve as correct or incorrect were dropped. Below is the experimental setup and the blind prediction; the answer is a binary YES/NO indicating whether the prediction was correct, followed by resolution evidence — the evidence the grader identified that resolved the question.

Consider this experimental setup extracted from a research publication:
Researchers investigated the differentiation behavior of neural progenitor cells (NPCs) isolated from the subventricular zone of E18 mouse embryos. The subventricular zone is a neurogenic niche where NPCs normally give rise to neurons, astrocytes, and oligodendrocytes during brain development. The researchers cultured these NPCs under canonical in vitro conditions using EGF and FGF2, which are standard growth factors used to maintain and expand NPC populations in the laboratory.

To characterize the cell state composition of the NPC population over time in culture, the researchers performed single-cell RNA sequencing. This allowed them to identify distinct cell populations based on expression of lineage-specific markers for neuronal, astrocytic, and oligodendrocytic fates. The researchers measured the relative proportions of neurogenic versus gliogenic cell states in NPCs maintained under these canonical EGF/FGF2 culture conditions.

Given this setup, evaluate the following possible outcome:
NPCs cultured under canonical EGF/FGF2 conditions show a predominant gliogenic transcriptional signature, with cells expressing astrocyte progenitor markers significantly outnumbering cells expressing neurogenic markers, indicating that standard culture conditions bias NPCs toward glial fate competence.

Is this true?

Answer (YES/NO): YES